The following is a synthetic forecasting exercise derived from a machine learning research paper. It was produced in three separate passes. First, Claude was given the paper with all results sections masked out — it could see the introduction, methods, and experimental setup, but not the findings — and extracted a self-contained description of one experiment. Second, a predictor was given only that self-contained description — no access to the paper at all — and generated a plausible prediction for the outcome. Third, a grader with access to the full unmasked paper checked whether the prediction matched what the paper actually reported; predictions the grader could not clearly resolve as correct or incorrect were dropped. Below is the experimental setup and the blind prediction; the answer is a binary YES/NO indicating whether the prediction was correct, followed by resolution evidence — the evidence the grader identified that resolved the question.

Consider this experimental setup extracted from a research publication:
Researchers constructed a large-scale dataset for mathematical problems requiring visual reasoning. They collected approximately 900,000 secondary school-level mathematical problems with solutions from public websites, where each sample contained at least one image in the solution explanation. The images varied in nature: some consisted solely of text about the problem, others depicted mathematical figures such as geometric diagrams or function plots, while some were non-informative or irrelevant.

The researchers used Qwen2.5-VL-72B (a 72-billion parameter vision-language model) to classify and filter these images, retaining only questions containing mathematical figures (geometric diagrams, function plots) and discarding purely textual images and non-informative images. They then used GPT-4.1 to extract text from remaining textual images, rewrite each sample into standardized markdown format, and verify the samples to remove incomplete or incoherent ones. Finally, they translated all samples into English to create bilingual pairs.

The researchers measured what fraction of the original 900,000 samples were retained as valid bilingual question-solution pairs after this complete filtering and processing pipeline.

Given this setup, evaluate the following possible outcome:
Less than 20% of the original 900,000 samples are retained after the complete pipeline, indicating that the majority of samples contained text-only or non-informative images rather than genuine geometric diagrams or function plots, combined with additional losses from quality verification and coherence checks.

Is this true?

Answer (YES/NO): YES